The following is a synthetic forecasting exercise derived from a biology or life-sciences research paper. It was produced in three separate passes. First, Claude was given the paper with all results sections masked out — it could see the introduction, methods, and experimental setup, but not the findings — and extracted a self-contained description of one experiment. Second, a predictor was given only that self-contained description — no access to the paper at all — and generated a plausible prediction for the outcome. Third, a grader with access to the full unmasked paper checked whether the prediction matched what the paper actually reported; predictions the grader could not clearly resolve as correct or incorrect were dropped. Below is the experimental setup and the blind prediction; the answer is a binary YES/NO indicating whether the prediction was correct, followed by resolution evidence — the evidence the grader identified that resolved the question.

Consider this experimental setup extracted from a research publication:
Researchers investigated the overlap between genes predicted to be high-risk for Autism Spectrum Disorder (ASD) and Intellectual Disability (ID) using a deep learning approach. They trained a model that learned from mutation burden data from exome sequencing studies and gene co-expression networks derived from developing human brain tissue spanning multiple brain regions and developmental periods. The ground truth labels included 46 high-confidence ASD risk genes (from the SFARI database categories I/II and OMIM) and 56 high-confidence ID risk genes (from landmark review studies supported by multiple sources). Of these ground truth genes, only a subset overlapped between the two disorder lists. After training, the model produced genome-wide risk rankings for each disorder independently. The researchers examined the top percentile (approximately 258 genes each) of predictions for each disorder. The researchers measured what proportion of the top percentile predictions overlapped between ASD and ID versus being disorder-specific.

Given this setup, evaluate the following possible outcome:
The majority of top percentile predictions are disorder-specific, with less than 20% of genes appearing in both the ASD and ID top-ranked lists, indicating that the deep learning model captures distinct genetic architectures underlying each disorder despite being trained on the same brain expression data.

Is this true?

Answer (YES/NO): YES